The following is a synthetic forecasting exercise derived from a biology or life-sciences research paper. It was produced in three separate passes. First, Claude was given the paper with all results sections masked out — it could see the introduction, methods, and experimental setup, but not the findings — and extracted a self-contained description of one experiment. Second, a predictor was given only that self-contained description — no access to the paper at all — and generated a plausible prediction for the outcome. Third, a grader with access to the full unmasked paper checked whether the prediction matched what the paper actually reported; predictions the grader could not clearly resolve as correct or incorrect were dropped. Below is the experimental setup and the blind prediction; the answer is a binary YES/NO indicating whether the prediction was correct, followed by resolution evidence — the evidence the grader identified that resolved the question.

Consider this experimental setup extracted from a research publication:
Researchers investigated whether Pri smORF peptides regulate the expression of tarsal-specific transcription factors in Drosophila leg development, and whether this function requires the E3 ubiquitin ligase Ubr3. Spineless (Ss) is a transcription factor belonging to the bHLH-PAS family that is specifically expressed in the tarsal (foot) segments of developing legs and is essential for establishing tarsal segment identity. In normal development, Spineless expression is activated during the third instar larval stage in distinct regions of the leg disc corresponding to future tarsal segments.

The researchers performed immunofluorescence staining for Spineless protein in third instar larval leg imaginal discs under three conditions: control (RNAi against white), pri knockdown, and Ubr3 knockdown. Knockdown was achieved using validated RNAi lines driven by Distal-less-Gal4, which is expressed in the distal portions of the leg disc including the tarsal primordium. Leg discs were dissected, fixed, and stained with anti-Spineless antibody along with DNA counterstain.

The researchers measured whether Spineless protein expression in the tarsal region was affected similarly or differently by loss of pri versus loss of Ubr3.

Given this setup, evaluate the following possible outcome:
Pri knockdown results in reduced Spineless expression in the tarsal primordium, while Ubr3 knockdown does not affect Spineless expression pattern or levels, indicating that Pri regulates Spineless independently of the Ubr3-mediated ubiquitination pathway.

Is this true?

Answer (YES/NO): NO